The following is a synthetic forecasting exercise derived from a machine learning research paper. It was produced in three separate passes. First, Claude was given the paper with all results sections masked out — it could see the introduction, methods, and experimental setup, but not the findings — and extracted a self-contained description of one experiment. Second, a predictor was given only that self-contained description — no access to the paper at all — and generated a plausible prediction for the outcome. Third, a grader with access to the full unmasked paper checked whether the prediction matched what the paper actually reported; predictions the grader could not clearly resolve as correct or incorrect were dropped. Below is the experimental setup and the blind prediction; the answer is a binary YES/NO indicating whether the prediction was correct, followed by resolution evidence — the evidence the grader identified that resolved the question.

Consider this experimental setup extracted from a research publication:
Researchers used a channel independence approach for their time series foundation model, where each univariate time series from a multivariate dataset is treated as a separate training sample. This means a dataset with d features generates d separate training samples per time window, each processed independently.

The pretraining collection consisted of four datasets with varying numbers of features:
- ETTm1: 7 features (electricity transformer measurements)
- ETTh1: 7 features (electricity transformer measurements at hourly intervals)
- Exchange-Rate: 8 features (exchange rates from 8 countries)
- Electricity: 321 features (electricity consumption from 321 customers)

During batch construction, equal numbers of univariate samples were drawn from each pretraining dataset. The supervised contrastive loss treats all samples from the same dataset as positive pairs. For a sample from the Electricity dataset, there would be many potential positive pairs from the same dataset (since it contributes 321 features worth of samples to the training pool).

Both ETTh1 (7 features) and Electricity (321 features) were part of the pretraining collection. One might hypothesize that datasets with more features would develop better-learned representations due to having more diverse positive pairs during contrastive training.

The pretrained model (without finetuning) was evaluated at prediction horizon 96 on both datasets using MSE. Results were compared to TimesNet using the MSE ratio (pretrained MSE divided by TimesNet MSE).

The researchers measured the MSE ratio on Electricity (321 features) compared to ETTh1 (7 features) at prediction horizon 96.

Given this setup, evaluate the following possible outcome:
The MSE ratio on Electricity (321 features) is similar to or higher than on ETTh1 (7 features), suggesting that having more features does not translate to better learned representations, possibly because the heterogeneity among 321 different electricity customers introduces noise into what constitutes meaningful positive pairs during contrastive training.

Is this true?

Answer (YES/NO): YES